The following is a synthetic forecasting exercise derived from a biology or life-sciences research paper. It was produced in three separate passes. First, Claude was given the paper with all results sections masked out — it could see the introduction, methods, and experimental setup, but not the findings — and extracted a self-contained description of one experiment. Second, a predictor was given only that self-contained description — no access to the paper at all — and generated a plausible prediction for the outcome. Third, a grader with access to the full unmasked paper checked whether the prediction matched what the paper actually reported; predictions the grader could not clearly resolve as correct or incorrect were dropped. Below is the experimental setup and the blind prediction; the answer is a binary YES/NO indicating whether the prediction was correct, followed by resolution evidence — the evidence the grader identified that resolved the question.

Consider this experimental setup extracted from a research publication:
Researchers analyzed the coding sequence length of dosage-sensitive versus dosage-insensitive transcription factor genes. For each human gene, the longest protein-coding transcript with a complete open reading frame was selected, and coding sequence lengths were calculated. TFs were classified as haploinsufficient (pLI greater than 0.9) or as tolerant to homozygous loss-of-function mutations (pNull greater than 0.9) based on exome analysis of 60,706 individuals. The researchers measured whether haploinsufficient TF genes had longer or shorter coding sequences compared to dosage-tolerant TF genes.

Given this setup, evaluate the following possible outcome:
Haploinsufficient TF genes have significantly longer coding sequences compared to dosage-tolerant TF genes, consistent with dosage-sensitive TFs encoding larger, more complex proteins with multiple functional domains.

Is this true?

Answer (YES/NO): YES